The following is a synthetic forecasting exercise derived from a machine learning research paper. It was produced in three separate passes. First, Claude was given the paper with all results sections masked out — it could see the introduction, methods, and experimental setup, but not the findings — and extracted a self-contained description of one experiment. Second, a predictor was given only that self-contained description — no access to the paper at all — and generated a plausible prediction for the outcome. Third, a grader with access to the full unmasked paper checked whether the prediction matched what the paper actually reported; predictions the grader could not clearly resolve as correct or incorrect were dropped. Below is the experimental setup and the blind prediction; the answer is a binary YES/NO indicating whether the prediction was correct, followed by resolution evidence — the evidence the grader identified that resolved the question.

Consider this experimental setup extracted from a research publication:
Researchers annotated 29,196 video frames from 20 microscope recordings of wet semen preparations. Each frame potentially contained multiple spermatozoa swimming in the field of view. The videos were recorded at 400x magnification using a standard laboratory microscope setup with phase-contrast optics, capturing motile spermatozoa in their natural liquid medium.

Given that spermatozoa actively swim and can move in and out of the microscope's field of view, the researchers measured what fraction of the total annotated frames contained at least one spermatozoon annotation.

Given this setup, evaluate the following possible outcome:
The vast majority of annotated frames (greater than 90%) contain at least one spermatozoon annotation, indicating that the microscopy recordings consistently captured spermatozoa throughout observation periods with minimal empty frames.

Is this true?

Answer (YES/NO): YES